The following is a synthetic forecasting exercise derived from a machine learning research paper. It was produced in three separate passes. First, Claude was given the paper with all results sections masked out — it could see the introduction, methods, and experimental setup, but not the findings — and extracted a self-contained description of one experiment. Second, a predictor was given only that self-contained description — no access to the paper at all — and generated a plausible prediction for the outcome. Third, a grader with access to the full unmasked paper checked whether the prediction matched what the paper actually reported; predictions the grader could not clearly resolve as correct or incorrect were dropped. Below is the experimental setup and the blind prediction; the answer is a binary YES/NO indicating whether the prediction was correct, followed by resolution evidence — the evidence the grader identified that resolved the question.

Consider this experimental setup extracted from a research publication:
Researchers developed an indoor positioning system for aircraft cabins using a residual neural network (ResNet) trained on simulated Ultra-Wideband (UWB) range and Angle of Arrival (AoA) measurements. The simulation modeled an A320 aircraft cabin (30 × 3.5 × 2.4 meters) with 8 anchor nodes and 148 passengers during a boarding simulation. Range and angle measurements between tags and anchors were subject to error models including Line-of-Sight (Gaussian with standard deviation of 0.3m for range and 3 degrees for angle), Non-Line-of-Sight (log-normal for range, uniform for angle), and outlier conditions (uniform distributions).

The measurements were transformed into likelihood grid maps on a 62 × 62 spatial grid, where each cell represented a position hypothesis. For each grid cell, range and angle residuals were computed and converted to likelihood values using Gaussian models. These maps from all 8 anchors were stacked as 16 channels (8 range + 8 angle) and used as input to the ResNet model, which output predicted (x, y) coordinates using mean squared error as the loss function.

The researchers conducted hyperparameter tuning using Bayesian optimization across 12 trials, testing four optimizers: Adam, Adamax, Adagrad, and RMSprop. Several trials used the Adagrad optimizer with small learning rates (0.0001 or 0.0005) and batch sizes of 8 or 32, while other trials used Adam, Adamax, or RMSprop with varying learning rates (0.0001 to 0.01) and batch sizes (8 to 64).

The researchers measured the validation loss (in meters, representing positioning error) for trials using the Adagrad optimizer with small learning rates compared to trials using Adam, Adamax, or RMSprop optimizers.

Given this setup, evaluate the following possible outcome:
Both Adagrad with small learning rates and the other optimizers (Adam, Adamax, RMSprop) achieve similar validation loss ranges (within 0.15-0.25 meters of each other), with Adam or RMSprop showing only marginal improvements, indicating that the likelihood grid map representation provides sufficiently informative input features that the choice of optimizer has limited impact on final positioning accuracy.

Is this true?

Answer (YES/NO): NO